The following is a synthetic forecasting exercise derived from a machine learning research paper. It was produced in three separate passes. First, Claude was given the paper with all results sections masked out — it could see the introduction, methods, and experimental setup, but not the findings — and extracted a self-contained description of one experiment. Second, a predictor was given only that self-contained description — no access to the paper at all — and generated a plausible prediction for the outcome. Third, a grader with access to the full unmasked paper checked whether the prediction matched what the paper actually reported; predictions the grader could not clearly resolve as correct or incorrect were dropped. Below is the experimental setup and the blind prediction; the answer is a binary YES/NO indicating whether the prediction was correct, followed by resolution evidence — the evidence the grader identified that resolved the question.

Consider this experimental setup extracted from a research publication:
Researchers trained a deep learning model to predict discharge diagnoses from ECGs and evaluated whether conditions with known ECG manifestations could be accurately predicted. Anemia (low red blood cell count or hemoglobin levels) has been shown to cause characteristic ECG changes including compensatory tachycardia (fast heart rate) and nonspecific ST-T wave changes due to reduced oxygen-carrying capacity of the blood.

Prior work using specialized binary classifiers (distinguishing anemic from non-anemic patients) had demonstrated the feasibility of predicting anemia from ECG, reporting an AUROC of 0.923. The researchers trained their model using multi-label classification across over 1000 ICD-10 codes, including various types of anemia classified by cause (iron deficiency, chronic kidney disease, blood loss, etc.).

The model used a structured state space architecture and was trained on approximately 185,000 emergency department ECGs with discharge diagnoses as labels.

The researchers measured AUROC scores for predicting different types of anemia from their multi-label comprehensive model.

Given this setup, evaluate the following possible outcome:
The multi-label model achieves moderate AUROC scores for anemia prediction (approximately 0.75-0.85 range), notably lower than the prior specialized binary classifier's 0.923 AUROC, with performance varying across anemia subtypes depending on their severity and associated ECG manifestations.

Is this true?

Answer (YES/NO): YES